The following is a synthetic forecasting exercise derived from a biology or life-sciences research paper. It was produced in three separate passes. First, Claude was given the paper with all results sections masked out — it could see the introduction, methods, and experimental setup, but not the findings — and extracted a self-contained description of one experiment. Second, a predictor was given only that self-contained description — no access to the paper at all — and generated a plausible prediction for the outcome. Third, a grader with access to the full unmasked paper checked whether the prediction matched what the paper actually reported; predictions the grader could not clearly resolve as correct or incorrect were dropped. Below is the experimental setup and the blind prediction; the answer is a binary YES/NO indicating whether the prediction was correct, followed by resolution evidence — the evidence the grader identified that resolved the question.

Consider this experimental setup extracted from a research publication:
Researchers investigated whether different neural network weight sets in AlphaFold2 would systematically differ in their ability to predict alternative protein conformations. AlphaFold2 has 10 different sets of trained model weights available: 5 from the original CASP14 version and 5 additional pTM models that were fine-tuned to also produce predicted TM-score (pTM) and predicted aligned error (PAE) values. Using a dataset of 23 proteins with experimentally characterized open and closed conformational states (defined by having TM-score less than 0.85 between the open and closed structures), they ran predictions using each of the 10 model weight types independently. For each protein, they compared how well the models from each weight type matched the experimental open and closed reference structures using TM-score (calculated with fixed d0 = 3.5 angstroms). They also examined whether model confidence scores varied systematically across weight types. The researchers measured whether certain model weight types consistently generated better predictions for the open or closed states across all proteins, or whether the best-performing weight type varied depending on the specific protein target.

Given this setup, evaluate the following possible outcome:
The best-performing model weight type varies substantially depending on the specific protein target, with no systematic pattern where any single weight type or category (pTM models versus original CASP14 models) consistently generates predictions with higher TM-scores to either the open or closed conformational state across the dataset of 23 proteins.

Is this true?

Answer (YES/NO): YES